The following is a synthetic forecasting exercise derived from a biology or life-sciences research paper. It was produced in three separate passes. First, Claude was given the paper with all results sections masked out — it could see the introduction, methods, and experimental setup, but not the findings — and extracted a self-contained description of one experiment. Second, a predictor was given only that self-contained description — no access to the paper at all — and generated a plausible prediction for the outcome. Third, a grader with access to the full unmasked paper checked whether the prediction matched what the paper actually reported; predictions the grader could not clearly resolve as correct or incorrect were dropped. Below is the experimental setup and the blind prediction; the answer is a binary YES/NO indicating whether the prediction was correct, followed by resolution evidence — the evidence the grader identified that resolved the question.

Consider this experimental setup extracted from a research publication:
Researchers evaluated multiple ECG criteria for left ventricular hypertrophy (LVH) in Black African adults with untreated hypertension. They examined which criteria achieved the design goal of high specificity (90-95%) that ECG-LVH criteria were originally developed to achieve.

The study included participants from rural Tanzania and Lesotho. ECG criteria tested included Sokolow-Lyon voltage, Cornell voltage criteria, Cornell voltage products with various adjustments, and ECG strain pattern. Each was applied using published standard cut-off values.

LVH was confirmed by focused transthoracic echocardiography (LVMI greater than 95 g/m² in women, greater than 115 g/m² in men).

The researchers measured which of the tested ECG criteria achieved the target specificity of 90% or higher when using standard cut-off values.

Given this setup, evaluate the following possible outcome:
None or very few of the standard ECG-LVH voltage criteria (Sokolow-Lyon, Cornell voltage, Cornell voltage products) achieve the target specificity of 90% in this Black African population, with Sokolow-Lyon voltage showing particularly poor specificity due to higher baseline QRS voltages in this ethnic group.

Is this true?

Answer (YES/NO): NO